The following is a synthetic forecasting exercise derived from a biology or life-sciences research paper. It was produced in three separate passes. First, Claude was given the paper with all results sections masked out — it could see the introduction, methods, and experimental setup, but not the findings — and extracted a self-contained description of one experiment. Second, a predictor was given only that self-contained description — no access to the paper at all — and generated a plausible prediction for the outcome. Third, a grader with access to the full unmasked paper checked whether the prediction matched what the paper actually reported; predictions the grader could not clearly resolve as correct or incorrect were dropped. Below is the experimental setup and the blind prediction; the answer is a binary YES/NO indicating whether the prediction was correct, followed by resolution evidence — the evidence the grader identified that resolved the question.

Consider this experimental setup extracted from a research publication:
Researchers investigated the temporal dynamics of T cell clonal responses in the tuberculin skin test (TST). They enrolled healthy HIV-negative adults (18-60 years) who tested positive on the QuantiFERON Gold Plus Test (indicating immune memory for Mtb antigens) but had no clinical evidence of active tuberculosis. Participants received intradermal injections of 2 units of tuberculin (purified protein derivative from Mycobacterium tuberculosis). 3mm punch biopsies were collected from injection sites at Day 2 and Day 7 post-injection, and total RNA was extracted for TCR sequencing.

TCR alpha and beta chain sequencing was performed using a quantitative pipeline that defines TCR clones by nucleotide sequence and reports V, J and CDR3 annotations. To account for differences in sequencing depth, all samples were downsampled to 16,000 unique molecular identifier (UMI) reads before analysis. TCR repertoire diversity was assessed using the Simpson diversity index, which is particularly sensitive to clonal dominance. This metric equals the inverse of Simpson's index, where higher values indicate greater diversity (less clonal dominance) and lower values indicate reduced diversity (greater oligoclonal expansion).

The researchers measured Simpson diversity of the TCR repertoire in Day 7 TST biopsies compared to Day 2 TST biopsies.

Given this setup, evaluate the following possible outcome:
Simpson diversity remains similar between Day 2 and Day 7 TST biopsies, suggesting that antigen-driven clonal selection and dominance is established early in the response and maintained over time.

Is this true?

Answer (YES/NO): NO